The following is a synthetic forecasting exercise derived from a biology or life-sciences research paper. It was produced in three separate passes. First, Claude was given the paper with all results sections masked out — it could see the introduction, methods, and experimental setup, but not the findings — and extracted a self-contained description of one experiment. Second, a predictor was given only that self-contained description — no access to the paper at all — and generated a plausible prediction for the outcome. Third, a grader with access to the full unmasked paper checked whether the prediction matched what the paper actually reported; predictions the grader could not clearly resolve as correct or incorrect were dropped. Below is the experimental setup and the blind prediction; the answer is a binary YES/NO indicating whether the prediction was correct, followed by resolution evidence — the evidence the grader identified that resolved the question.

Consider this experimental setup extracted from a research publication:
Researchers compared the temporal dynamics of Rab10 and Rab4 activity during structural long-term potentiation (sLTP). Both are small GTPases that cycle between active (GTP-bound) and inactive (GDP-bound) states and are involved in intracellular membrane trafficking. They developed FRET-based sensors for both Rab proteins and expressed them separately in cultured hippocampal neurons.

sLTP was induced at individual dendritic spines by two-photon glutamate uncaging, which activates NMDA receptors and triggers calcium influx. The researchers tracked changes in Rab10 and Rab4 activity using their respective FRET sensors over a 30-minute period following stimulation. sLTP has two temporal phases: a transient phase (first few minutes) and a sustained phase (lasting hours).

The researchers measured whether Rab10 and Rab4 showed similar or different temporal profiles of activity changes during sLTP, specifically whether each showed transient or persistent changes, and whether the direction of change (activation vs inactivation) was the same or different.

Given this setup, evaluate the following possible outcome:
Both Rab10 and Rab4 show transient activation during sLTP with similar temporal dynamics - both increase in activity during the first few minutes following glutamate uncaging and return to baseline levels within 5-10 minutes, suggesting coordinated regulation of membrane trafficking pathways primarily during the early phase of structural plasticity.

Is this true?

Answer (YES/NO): NO